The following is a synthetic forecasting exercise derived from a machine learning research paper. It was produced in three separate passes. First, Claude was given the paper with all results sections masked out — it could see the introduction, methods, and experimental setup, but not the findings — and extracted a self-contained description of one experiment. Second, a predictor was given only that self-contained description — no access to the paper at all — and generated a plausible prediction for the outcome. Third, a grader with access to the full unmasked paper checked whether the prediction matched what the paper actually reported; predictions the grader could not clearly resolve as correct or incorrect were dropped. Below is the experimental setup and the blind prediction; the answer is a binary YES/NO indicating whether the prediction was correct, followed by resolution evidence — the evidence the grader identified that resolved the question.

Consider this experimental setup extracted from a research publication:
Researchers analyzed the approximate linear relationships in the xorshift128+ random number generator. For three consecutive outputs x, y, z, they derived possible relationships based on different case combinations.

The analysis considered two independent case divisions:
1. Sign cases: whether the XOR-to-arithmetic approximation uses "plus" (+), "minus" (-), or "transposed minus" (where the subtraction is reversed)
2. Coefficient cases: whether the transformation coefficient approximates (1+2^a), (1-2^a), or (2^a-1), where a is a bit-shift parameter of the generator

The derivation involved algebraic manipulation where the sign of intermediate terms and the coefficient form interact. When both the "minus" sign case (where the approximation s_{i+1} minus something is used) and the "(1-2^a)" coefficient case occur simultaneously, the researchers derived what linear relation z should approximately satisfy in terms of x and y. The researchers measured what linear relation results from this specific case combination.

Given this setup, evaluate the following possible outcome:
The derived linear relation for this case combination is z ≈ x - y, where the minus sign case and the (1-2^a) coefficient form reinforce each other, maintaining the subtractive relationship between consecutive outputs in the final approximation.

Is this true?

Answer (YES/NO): NO